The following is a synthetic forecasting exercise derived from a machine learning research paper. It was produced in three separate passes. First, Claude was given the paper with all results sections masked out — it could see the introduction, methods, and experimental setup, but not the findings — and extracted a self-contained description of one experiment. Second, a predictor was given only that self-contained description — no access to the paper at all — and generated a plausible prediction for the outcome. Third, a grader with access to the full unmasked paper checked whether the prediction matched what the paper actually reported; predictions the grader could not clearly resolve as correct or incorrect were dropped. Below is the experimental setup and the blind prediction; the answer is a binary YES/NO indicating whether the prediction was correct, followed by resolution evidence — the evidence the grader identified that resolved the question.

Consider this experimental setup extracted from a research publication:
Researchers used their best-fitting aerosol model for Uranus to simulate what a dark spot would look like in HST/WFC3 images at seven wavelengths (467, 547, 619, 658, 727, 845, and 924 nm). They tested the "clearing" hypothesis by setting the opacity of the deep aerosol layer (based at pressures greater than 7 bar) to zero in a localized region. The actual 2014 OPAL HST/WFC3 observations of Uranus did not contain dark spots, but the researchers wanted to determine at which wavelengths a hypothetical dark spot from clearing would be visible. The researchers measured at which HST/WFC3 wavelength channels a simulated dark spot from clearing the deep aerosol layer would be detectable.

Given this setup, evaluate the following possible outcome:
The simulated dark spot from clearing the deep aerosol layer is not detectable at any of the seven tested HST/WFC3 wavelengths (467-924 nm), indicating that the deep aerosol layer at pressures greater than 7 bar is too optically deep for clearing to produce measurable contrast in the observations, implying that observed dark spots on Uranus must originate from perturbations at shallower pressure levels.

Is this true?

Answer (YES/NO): NO